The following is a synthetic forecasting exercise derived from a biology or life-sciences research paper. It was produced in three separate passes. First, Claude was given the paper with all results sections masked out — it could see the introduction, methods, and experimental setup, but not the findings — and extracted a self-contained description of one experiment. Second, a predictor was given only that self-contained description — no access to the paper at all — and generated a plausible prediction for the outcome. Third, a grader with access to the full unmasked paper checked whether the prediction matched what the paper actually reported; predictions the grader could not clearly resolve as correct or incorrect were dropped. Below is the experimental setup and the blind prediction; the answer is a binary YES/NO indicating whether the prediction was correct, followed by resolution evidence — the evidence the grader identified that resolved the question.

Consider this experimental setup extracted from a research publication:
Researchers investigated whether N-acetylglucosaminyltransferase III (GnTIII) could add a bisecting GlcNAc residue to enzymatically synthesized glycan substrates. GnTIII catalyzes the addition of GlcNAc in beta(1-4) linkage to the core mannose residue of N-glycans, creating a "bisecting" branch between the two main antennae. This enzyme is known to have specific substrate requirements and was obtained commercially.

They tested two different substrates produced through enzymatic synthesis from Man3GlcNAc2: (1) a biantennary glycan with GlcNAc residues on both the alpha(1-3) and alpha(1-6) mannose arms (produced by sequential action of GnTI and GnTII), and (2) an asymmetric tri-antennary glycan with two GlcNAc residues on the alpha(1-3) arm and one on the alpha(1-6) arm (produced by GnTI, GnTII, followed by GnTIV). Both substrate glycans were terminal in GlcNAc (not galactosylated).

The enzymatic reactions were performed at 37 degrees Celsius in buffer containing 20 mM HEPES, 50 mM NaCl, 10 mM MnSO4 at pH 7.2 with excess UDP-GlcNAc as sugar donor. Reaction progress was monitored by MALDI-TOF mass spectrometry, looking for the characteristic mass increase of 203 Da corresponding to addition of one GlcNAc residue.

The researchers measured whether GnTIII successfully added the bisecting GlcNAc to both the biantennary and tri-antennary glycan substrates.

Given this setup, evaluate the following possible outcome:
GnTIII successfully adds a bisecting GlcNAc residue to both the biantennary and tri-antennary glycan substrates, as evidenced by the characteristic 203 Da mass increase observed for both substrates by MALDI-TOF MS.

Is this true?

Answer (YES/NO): YES